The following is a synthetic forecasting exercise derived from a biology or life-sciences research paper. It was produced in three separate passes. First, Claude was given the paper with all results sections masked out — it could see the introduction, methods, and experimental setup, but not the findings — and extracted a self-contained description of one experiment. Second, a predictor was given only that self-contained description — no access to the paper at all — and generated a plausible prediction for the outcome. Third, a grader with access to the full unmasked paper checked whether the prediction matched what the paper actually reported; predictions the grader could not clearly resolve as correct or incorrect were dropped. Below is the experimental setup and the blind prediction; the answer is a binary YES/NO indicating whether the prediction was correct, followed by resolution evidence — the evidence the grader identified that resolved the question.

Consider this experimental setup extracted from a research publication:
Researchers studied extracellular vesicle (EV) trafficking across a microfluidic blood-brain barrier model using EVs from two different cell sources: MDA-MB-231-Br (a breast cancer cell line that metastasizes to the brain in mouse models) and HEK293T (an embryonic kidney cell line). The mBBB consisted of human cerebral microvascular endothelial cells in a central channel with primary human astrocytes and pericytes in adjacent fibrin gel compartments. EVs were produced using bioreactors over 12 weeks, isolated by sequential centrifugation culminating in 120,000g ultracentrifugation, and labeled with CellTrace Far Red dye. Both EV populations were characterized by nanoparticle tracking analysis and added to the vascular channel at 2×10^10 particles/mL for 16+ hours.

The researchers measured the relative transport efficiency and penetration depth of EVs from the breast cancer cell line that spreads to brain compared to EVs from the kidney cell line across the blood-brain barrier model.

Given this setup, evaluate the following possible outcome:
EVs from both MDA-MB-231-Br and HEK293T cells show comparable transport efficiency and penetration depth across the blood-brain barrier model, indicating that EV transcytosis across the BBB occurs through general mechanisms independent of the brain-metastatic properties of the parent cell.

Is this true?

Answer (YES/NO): NO